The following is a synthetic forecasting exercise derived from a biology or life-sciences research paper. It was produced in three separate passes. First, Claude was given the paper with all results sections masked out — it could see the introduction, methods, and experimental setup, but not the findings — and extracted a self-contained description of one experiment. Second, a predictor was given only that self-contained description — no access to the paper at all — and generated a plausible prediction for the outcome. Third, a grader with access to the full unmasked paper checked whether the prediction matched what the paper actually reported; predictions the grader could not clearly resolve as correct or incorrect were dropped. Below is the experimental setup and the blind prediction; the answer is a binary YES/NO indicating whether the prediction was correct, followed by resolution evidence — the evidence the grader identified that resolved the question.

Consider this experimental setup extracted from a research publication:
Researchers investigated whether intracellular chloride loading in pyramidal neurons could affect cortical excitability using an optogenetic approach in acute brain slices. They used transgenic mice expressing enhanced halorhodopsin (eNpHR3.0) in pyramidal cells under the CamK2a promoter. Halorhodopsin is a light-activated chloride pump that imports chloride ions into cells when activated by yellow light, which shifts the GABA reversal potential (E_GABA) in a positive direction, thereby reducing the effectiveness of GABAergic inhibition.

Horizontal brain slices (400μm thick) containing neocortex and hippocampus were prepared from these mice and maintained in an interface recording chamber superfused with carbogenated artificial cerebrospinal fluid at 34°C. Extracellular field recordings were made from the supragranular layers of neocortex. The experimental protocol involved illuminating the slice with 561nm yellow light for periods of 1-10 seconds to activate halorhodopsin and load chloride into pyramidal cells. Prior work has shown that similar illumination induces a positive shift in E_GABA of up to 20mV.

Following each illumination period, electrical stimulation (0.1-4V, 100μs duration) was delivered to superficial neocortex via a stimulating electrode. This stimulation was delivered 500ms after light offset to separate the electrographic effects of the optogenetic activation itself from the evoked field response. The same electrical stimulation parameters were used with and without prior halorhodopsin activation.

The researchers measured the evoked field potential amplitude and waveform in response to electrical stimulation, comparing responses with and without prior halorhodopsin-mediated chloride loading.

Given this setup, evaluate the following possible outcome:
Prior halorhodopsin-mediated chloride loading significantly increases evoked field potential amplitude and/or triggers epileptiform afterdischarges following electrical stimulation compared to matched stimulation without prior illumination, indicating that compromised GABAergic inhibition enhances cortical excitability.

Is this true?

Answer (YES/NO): YES